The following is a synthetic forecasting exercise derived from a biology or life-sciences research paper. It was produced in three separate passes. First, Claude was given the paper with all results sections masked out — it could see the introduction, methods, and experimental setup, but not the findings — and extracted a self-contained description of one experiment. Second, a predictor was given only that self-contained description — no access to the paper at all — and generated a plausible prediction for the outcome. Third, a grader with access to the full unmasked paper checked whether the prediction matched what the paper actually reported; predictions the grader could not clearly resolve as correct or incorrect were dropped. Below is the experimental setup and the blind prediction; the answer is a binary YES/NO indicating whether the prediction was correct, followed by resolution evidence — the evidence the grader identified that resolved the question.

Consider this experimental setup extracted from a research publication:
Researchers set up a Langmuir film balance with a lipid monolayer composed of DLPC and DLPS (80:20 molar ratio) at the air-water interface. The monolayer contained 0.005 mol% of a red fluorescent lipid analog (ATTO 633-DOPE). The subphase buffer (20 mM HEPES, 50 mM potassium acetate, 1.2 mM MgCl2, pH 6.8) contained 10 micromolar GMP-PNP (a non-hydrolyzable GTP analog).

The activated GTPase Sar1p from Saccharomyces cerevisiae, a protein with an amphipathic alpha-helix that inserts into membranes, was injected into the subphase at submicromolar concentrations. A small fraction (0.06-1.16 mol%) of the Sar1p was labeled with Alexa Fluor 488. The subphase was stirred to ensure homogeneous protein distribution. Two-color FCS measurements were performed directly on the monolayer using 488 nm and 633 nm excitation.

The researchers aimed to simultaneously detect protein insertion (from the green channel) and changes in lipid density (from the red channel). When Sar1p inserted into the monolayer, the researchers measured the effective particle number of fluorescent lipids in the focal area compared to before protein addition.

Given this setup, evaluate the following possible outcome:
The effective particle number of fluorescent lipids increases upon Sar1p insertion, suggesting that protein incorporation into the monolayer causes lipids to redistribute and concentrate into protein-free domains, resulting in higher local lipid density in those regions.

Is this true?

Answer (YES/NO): NO